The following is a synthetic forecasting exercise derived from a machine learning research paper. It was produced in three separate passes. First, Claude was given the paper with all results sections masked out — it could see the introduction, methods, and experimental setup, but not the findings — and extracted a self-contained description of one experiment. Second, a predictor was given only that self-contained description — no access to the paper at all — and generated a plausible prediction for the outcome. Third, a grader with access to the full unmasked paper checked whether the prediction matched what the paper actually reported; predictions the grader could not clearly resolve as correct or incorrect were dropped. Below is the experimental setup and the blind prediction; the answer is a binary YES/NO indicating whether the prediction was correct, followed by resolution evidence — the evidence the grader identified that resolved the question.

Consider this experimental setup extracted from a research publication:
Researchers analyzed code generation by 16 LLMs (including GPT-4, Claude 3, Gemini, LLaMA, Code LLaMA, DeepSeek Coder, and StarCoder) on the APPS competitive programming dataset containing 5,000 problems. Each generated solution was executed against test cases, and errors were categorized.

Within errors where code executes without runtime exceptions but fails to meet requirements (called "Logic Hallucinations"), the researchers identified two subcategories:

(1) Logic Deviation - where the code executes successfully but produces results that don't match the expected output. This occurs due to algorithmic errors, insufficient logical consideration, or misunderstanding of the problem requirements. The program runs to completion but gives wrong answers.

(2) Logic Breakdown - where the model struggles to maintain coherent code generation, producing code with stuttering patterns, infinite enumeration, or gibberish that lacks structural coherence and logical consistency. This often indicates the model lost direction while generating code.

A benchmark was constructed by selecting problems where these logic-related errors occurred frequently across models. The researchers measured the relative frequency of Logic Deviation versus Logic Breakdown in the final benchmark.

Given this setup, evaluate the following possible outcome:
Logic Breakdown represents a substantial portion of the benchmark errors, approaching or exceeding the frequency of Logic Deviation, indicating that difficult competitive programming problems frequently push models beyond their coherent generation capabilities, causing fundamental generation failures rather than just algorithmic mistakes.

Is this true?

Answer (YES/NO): NO